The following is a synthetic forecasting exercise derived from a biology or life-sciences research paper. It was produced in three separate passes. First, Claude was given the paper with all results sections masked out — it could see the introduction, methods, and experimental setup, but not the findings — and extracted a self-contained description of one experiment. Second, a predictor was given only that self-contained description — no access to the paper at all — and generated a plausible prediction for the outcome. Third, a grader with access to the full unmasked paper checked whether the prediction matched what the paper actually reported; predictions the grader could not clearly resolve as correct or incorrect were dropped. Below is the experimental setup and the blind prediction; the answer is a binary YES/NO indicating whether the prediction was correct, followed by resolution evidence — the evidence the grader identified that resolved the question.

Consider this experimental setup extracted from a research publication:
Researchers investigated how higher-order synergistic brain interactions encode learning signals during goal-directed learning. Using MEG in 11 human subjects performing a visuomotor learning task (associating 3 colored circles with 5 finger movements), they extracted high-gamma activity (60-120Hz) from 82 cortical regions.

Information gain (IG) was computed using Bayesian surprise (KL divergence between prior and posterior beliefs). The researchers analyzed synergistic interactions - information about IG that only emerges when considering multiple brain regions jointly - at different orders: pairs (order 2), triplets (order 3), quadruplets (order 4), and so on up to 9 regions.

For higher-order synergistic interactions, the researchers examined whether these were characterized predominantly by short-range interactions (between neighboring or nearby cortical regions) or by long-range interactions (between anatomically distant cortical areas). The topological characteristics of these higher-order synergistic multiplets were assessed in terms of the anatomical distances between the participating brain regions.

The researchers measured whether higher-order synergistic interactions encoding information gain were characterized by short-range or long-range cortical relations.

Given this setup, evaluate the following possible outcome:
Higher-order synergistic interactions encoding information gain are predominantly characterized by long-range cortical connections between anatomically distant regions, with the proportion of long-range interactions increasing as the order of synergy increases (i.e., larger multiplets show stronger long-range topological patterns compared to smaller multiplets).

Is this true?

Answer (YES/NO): NO